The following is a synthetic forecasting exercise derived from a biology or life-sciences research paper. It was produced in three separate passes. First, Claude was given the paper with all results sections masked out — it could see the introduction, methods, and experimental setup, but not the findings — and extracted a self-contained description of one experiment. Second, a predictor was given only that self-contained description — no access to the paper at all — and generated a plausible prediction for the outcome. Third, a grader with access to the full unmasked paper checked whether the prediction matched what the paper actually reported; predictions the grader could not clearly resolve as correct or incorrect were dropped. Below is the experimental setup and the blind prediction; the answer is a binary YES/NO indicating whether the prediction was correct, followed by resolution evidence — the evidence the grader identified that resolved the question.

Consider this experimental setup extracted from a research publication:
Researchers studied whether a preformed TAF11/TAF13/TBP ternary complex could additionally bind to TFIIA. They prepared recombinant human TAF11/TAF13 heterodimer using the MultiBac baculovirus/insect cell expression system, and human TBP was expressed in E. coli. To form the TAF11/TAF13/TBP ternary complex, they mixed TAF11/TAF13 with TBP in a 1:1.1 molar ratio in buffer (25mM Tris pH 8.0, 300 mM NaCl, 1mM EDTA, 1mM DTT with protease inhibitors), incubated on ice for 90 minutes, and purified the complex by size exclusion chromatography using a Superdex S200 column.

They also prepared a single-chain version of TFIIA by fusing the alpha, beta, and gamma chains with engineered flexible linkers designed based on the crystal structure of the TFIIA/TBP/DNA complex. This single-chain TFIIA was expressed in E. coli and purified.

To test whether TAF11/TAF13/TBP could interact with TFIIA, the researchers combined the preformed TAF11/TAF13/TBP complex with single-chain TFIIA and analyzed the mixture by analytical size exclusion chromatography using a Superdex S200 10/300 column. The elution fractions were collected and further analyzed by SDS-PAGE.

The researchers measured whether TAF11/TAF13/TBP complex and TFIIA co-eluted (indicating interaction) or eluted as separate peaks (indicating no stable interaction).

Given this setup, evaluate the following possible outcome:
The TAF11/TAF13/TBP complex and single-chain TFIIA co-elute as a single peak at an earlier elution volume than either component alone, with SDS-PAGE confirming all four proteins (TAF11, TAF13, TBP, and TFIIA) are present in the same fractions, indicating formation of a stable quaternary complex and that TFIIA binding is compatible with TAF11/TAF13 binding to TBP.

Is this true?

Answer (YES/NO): NO